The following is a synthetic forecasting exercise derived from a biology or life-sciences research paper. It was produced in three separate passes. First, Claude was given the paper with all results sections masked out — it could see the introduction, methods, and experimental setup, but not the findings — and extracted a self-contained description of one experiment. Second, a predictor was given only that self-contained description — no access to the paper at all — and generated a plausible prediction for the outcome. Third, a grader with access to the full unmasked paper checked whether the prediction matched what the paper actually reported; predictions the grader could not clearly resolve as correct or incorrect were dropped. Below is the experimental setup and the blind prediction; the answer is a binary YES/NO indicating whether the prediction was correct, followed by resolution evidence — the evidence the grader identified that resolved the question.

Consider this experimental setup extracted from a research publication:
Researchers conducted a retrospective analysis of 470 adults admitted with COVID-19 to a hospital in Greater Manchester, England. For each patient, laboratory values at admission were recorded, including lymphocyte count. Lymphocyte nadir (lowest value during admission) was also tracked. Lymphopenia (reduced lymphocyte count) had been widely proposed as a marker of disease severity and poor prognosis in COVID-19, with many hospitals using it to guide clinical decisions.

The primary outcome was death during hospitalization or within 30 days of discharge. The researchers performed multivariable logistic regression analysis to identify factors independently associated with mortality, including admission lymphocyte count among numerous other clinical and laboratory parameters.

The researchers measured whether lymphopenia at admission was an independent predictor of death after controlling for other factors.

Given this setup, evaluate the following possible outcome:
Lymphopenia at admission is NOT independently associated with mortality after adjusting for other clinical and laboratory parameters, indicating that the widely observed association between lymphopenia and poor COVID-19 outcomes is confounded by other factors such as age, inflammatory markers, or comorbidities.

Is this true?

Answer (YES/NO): NO